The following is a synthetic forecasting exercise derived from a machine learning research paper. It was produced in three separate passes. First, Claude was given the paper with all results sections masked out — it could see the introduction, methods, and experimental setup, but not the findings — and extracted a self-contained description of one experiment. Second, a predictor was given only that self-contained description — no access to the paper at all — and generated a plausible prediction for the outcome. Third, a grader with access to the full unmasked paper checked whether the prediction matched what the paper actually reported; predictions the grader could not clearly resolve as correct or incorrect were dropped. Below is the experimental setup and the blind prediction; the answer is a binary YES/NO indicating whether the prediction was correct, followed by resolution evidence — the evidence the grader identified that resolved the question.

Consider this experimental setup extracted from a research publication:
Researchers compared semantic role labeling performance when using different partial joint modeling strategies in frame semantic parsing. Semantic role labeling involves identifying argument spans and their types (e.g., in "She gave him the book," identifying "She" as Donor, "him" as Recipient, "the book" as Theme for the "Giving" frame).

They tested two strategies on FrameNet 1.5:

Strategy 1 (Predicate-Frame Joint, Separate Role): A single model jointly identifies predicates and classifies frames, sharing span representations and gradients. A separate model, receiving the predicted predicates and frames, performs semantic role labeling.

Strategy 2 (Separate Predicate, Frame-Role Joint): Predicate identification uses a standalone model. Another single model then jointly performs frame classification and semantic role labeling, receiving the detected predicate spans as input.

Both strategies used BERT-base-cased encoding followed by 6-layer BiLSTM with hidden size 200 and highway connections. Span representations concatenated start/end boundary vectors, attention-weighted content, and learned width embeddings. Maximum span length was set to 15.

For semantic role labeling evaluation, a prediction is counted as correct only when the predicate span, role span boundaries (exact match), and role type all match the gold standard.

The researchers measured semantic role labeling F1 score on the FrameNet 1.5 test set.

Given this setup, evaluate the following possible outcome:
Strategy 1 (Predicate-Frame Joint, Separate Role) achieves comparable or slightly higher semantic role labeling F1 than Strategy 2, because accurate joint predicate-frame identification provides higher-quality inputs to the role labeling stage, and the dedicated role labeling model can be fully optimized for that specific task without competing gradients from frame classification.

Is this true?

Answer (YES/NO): NO